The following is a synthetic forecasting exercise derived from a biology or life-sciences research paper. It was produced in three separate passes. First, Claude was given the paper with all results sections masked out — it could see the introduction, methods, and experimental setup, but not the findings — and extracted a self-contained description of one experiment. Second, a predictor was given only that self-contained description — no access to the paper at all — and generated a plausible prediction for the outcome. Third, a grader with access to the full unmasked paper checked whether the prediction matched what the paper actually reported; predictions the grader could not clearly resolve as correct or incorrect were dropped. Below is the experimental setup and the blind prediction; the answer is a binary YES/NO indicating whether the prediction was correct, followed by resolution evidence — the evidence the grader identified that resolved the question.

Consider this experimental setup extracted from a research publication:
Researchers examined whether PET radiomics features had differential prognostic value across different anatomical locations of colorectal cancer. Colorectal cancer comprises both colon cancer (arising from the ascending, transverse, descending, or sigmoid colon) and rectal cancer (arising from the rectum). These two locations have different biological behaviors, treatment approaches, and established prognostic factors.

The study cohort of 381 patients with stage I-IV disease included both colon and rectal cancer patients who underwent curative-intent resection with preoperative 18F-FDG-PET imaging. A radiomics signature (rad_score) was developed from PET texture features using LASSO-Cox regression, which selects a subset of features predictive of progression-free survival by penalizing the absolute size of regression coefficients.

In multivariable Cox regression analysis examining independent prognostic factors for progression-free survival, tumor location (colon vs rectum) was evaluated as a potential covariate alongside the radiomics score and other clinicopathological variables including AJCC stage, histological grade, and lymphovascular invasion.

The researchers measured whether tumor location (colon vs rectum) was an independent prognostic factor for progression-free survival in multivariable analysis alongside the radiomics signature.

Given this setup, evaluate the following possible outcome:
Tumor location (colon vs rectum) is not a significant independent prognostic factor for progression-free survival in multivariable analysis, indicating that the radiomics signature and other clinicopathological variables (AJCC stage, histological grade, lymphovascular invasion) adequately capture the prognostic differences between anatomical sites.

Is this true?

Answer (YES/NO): YES